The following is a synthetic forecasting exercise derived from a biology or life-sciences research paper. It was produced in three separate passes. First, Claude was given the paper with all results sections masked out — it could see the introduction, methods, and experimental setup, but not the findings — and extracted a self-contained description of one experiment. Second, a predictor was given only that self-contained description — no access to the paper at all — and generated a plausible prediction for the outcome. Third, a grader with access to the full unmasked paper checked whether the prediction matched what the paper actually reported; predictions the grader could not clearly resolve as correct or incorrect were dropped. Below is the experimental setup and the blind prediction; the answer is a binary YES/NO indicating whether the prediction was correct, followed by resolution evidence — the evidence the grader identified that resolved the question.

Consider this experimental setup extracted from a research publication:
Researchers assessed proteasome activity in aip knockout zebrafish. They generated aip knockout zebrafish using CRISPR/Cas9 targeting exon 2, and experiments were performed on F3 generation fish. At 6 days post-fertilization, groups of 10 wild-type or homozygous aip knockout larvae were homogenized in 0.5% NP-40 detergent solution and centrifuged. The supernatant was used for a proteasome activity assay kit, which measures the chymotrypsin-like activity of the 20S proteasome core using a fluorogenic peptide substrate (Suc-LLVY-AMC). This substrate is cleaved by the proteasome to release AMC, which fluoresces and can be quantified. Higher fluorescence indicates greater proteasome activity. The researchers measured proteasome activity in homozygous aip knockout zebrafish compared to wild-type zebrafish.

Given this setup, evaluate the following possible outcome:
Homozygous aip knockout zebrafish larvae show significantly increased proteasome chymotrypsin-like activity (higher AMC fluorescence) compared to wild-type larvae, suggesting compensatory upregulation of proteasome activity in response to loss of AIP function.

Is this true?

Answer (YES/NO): NO